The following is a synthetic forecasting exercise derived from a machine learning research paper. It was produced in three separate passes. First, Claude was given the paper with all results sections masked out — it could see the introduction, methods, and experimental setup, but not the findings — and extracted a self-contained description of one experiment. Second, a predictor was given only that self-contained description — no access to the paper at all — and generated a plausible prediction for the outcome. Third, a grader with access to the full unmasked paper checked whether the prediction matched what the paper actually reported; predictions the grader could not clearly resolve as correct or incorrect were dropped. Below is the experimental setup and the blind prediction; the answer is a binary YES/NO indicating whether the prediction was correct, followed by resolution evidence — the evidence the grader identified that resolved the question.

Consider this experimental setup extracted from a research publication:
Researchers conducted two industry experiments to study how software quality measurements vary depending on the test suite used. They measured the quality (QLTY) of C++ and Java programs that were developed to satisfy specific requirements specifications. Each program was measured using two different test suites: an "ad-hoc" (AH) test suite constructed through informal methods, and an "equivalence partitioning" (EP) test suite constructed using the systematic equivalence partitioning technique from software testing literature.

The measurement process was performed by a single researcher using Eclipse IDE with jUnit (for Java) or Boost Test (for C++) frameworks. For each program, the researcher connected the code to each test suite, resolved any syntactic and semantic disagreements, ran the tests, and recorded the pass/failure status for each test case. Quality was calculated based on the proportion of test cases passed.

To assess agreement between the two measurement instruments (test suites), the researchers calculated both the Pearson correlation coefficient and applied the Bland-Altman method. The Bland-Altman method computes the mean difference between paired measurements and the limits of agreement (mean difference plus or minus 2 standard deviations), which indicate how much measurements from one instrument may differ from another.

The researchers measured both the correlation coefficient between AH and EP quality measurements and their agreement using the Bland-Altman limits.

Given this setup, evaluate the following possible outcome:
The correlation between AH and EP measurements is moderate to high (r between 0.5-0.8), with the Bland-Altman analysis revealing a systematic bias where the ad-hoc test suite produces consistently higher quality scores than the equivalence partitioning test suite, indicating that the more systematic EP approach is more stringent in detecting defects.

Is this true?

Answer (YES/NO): NO